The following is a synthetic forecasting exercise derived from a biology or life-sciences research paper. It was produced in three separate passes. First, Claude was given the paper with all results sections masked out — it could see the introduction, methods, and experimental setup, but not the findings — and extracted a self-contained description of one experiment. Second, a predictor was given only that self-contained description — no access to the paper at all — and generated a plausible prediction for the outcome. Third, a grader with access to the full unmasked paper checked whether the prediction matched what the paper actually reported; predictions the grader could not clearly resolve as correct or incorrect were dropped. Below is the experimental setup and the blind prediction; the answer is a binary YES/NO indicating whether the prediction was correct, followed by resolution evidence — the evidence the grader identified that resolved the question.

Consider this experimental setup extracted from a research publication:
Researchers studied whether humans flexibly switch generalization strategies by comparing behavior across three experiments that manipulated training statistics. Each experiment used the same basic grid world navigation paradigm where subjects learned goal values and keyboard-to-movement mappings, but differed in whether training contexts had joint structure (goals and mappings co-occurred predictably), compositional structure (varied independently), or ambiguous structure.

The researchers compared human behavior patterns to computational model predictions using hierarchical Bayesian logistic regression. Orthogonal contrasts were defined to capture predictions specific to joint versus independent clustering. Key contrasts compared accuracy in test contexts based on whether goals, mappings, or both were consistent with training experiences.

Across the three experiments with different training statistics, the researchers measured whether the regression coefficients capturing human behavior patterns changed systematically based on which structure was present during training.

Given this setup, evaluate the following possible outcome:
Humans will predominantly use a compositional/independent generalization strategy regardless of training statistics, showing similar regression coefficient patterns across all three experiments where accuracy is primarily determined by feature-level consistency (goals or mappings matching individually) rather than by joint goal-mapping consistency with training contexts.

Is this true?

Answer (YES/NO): NO